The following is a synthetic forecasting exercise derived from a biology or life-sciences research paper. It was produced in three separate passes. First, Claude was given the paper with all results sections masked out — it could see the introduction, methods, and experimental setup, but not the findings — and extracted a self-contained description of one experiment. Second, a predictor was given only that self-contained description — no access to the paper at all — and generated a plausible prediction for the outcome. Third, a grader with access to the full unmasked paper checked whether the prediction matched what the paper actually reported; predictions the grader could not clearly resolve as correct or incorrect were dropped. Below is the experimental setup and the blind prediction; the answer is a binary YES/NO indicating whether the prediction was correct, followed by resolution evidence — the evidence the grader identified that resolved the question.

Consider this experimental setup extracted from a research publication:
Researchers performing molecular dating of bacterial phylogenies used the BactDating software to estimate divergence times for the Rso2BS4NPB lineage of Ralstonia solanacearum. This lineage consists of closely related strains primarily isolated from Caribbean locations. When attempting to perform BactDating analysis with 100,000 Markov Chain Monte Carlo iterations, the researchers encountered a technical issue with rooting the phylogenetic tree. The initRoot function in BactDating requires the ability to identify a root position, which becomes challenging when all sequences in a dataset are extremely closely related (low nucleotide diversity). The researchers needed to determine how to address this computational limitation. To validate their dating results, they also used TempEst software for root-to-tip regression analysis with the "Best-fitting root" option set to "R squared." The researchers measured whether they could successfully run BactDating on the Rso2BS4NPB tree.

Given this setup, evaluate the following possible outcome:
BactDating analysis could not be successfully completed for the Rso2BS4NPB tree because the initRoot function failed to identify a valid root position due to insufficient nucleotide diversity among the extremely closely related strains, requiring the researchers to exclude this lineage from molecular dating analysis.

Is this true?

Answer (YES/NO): NO